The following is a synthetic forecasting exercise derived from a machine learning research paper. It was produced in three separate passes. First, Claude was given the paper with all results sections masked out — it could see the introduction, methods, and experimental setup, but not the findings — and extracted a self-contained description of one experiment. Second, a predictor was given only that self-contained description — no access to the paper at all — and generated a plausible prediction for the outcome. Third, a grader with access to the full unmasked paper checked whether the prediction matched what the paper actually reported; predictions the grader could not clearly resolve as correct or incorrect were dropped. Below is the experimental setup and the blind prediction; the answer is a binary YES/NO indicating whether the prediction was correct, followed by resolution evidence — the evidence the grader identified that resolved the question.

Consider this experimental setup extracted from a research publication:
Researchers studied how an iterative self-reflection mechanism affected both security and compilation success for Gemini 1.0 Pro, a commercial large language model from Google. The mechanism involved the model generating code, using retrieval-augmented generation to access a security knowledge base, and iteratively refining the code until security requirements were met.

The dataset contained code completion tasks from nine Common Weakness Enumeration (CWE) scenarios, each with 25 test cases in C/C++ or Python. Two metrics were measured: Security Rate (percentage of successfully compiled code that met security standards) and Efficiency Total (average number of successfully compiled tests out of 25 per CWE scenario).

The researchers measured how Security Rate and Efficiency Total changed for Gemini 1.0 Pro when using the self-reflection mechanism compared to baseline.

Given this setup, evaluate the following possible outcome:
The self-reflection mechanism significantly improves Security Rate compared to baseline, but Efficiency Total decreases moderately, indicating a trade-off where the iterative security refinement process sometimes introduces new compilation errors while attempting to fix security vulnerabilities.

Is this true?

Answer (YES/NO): NO